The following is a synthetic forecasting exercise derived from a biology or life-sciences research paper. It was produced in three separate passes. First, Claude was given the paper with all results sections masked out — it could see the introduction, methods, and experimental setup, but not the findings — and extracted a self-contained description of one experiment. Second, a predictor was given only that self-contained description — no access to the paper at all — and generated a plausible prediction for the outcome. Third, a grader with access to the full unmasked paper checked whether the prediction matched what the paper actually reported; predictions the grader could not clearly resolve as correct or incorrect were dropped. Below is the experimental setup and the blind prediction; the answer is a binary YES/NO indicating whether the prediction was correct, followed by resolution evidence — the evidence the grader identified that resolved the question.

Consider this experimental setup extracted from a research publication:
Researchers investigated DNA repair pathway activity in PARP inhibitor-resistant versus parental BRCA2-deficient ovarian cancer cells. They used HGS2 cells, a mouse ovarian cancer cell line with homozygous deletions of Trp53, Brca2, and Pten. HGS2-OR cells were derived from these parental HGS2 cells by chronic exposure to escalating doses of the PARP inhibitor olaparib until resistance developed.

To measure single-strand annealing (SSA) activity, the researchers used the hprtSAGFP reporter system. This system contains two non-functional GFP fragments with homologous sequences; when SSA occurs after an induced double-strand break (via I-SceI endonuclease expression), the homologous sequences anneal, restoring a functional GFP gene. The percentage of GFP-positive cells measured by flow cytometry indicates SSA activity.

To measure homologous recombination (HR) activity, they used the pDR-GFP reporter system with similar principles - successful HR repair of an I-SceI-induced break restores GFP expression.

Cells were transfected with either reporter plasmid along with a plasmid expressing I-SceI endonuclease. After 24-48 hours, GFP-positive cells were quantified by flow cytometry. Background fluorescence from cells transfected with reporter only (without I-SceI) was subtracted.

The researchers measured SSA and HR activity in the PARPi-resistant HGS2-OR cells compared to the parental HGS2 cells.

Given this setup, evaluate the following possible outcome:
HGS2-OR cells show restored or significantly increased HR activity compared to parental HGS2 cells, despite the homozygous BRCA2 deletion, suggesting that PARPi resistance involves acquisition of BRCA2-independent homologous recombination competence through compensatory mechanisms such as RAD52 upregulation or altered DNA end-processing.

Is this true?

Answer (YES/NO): YES